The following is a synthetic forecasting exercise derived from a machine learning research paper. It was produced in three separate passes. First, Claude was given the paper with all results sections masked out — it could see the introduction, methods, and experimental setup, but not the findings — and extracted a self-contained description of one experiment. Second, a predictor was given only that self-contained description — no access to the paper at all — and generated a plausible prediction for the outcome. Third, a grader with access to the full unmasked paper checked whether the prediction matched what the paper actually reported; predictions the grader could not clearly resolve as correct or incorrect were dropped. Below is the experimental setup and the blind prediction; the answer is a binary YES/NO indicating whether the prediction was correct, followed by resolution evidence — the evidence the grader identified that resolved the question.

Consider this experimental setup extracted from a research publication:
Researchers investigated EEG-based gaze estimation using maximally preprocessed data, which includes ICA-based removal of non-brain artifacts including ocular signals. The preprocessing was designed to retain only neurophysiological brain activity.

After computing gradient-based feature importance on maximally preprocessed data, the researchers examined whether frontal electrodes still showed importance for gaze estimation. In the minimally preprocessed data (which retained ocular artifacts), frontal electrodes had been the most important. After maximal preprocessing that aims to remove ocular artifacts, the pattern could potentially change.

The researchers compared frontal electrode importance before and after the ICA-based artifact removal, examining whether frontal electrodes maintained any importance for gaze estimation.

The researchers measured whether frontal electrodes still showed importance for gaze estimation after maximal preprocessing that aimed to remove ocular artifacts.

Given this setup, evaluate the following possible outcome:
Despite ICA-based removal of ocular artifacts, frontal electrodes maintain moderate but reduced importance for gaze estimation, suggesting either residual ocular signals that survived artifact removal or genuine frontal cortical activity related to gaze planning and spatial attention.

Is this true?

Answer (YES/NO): NO